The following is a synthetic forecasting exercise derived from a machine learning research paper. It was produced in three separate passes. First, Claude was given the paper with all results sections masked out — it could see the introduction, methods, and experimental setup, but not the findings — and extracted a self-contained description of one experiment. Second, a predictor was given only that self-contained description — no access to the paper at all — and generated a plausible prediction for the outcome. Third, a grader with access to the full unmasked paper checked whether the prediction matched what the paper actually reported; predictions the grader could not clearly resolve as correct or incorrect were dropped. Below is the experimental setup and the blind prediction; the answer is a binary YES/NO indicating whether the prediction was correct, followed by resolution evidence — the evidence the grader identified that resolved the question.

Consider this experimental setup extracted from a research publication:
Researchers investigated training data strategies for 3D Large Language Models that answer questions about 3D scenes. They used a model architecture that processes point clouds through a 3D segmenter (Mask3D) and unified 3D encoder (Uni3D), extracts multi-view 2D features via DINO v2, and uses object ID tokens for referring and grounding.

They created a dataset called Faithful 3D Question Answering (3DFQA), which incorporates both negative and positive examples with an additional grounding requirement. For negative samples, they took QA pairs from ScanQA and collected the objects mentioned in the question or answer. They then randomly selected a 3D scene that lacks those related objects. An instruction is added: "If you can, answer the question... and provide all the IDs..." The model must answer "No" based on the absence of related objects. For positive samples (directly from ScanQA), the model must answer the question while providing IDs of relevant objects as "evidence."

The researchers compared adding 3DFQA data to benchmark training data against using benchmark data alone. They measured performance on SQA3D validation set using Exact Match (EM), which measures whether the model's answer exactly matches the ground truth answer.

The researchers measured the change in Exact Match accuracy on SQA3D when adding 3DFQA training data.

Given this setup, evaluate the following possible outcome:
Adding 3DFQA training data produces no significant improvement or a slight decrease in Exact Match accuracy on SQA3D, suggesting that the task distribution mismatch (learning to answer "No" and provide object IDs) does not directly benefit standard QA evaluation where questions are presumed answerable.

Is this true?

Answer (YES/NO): NO